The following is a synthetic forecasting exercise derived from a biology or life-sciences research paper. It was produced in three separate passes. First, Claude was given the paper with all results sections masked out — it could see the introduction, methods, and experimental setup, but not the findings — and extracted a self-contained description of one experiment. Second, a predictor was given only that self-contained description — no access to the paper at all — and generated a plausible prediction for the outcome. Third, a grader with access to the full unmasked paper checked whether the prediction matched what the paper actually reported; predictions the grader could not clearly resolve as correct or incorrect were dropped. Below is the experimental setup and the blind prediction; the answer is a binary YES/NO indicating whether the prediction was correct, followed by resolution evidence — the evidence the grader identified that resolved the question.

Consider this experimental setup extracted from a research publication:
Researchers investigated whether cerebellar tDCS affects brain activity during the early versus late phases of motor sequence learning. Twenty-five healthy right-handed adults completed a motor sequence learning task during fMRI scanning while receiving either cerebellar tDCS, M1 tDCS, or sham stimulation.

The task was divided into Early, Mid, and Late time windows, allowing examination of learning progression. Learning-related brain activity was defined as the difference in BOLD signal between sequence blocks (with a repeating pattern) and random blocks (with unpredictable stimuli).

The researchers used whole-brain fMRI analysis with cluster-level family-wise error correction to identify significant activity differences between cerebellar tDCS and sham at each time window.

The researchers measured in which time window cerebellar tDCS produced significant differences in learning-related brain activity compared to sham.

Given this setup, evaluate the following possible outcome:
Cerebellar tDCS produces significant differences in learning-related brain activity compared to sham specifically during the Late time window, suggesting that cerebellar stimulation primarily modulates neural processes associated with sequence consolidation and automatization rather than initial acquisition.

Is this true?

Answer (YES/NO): NO